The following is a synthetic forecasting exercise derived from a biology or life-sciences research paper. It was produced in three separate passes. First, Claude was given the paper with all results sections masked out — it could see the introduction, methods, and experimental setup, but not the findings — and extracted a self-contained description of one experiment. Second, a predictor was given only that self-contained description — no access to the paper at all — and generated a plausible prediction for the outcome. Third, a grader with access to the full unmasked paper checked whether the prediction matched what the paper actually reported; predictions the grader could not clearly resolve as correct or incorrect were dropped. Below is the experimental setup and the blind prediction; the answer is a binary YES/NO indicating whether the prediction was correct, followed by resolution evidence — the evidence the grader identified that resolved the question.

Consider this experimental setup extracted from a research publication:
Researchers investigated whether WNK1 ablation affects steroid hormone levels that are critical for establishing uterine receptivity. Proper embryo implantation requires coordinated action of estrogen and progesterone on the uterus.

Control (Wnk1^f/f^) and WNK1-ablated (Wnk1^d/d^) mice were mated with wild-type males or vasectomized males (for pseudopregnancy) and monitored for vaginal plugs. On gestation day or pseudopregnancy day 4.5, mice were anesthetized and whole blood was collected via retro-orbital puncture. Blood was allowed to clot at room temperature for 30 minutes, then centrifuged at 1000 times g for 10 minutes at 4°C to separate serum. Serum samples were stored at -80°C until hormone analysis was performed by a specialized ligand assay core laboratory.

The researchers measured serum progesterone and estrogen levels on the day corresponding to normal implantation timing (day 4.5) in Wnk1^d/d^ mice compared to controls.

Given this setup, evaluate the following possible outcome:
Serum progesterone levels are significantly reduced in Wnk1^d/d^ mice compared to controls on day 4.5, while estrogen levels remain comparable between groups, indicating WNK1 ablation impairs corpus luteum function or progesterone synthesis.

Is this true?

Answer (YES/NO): NO